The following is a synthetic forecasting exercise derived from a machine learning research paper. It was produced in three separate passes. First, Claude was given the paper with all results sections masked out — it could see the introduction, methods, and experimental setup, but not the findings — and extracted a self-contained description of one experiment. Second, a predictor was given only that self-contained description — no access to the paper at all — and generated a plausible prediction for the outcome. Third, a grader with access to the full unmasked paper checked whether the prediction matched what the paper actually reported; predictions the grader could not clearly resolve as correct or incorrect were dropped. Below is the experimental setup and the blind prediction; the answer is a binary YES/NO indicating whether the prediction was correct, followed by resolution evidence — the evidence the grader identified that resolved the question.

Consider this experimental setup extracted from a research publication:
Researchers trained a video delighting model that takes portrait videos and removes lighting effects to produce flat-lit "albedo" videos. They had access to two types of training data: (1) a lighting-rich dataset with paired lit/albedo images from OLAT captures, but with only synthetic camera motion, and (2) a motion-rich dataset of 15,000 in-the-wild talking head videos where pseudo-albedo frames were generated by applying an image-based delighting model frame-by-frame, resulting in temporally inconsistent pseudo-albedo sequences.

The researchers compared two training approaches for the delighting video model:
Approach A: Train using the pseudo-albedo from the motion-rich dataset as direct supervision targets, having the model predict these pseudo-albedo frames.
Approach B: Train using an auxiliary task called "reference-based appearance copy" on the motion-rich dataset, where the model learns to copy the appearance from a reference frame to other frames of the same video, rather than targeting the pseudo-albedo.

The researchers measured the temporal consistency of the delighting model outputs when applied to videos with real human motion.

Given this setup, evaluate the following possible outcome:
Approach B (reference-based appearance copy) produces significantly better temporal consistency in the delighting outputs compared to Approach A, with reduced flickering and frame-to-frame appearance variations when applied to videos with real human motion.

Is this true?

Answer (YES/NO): YES